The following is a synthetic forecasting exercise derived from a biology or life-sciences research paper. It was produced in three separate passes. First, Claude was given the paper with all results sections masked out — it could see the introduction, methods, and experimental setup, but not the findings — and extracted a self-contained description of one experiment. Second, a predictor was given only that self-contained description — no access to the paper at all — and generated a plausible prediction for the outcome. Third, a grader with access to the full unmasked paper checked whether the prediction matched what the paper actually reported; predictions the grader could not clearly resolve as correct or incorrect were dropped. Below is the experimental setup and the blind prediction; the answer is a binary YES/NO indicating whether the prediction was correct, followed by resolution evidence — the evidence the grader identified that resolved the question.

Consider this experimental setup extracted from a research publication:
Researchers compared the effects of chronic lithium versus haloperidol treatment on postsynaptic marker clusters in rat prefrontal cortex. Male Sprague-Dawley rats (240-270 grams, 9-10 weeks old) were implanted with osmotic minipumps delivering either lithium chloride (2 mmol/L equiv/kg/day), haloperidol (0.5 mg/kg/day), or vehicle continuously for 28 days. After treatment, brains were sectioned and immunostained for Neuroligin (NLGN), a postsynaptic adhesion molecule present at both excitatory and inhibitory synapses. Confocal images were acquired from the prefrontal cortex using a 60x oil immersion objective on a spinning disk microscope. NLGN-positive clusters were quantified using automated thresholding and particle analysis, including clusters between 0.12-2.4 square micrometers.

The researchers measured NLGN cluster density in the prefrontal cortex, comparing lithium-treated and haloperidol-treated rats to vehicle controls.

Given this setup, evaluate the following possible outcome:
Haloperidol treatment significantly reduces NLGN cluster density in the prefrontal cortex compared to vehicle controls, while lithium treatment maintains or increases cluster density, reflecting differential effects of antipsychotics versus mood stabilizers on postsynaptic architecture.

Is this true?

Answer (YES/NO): NO